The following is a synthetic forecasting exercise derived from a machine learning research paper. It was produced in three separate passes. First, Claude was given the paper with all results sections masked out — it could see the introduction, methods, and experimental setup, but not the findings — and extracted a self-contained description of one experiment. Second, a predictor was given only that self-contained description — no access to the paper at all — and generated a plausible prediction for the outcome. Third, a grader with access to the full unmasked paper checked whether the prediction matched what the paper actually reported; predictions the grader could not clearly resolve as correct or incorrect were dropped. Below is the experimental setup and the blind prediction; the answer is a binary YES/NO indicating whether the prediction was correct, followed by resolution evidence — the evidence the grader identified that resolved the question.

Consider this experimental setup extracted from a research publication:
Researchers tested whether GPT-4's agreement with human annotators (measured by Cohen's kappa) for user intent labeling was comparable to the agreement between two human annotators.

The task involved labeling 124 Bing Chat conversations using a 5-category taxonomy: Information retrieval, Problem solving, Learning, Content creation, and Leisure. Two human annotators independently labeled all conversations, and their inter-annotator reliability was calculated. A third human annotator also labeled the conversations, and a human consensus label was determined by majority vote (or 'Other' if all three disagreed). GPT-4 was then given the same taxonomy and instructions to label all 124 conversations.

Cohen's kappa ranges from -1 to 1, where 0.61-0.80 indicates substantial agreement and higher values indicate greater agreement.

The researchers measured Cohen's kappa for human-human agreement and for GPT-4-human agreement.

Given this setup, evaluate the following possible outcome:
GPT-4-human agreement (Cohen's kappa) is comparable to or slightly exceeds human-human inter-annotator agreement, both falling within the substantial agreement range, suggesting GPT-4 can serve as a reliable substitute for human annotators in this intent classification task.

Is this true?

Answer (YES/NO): NO